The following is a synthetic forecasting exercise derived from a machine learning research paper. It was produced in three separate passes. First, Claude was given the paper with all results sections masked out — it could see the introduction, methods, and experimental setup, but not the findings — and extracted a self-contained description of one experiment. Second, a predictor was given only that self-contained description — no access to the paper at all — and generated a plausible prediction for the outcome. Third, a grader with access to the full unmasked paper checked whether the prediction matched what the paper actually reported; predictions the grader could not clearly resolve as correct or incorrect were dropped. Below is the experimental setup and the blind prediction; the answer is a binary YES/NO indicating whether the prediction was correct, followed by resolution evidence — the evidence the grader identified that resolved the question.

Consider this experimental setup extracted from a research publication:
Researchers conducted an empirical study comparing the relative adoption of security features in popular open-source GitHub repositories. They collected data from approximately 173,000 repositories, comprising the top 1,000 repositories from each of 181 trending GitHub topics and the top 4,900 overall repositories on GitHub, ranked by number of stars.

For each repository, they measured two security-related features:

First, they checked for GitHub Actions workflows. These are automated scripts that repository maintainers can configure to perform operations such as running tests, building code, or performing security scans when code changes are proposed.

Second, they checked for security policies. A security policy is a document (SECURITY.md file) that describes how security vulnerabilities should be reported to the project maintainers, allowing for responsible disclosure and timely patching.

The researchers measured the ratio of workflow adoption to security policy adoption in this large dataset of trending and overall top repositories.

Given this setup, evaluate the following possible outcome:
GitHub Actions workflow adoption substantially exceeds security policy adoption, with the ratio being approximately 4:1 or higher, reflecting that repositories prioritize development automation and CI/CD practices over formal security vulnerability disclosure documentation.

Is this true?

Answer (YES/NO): YES